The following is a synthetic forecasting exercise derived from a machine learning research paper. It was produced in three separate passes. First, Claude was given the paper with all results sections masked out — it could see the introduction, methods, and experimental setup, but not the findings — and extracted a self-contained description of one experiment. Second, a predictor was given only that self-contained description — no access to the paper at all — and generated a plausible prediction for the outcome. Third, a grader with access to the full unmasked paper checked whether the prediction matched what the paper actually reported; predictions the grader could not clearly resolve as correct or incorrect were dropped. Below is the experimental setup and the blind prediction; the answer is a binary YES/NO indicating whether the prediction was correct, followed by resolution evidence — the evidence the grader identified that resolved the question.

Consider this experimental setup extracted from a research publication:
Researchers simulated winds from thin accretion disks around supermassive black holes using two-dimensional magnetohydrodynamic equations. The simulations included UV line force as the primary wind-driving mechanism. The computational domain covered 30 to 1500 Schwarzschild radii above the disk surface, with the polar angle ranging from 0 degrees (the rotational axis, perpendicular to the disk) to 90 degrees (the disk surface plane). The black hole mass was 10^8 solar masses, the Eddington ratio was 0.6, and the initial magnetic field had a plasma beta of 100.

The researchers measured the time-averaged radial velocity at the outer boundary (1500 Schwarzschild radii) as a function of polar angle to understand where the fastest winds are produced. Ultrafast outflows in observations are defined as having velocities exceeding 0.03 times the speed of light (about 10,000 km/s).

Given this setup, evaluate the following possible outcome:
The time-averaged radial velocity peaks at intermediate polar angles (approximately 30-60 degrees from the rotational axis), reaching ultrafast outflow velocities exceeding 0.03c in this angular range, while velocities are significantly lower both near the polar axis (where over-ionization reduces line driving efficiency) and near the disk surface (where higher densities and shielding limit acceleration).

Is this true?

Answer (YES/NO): NO